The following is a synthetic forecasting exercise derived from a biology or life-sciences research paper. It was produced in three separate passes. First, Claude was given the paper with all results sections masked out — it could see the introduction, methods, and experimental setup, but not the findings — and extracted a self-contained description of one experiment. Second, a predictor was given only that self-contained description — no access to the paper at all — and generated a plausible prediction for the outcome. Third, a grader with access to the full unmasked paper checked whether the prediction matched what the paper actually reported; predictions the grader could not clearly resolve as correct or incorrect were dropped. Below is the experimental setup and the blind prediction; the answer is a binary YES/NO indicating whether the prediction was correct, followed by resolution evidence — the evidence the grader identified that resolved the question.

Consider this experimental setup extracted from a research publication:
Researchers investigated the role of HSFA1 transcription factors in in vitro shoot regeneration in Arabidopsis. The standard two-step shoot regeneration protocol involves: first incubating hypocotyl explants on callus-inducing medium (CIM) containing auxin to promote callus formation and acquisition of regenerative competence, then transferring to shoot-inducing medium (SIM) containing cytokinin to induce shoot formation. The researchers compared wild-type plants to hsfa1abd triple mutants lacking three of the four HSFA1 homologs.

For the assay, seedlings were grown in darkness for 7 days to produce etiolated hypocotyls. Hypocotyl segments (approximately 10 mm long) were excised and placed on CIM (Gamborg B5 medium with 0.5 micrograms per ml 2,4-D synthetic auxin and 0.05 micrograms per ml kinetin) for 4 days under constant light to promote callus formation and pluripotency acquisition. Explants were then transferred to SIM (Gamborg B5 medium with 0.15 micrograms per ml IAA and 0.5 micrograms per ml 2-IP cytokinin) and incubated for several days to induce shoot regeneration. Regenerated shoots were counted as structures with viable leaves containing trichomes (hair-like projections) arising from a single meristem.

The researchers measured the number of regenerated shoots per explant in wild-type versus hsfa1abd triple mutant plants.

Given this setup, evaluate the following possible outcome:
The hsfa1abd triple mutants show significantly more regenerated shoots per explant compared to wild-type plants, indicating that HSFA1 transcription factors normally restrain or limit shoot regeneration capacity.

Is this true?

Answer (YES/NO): NO